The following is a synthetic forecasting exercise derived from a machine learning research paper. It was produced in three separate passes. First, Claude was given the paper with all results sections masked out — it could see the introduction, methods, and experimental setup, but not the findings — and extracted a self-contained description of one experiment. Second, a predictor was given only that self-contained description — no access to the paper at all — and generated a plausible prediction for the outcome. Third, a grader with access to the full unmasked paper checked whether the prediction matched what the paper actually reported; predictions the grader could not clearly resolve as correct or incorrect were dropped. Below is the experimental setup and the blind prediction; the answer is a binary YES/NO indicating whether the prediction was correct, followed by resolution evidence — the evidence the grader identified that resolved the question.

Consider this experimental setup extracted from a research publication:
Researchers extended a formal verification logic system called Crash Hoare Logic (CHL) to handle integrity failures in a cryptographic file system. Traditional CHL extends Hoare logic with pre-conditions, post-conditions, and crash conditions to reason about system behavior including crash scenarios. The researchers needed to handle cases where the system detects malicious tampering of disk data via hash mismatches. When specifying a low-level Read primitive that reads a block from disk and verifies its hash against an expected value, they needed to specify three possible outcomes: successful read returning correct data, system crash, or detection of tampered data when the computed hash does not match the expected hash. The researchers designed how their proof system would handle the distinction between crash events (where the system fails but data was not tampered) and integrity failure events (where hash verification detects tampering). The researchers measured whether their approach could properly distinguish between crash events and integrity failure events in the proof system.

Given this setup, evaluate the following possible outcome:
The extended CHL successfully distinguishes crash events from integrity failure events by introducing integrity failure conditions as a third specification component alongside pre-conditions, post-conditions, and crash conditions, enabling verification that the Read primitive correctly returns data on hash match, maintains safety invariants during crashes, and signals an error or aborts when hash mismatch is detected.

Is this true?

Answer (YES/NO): YES